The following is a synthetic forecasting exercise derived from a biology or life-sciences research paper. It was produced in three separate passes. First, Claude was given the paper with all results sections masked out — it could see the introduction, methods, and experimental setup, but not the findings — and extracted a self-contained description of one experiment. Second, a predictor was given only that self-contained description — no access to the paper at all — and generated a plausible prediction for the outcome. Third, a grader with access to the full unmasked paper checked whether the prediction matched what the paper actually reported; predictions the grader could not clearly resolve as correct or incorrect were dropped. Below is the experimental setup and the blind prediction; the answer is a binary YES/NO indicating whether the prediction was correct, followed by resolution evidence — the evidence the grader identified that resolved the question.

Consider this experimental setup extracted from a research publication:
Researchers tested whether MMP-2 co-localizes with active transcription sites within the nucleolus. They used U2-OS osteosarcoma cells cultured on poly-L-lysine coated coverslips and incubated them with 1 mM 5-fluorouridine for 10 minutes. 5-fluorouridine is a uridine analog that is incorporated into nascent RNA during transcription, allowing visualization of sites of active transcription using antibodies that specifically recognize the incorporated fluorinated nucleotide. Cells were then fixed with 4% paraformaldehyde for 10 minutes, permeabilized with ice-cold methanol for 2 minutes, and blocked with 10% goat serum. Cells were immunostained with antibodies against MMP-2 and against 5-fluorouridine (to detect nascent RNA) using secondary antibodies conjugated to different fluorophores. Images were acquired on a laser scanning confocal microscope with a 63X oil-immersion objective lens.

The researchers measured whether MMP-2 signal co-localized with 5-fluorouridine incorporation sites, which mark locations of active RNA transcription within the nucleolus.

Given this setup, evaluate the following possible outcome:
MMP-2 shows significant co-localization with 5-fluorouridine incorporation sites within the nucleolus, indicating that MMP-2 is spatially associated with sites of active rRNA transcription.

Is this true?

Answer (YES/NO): YES